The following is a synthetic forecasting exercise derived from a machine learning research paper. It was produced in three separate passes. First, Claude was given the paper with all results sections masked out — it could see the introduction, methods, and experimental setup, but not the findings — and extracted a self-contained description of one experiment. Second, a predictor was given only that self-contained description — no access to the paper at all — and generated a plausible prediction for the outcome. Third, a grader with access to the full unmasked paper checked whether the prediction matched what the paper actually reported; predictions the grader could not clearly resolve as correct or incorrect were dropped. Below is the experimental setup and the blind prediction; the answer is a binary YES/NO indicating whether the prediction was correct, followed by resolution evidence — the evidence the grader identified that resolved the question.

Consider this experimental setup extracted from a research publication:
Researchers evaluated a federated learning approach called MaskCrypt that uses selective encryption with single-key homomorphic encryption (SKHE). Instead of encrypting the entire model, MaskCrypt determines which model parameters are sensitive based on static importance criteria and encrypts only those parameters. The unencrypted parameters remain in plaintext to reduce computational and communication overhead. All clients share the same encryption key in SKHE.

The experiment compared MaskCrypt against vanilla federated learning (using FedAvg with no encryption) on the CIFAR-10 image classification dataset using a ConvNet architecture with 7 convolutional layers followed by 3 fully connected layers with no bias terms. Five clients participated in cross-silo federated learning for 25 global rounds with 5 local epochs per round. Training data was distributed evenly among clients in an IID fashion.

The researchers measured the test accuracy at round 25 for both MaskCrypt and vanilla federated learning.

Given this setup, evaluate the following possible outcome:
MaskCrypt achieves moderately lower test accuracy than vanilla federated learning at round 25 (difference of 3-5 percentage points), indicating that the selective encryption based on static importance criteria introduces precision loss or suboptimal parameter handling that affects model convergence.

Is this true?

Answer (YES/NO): NO